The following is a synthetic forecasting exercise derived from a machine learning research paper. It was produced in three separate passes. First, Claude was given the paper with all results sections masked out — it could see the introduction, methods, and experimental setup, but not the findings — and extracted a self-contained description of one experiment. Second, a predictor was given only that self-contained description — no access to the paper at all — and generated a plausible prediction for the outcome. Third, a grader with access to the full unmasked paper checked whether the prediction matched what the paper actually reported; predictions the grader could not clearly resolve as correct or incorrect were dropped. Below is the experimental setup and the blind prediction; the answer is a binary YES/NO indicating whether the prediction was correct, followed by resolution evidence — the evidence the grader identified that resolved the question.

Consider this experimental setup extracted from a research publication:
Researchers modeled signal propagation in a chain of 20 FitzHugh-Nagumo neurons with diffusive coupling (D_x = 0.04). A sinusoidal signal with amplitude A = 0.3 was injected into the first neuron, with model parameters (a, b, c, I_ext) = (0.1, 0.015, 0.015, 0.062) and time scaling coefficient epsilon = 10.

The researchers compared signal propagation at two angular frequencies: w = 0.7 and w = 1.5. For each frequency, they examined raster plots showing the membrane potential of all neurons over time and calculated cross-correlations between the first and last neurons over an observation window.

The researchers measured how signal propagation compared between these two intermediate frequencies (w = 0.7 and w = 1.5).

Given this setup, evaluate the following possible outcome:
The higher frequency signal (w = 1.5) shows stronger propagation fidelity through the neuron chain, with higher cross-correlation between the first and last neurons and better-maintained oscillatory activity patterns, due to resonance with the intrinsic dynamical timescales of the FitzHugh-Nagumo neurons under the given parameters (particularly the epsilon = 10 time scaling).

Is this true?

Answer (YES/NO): NO